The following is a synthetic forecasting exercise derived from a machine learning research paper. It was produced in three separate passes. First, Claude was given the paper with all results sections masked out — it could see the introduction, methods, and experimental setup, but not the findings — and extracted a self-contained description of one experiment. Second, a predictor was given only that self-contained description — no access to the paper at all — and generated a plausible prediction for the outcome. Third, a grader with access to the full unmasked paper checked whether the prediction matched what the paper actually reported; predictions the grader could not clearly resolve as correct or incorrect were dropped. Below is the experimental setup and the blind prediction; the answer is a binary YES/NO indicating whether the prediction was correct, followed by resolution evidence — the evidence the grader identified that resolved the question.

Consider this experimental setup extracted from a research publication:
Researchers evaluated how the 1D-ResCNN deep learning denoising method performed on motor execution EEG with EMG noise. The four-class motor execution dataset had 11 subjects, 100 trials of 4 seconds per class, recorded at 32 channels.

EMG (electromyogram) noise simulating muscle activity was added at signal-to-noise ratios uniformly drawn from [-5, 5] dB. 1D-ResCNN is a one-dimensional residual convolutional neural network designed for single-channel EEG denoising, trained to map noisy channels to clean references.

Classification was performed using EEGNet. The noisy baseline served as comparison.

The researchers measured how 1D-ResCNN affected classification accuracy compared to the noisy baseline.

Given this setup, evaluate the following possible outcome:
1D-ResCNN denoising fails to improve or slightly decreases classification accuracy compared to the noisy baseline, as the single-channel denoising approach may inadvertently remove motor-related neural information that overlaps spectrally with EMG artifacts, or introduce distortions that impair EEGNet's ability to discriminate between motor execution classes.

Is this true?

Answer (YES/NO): YES